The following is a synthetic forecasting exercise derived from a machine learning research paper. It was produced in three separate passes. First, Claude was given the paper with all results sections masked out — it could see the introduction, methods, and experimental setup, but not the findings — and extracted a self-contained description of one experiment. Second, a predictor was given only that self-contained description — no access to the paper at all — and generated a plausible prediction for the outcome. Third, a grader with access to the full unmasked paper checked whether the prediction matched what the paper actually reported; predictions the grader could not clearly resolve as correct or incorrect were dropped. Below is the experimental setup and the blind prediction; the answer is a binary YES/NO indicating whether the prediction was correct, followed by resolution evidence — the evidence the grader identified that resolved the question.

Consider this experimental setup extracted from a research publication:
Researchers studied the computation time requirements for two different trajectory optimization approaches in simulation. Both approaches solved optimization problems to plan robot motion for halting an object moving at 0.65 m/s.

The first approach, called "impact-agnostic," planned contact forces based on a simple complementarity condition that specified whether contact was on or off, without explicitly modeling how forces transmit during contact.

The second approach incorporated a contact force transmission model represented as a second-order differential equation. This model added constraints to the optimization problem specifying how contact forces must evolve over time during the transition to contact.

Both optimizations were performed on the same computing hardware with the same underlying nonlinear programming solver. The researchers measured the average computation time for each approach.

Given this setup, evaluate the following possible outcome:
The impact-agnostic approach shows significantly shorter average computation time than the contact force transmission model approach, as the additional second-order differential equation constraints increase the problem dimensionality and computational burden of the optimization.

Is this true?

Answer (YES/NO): YES